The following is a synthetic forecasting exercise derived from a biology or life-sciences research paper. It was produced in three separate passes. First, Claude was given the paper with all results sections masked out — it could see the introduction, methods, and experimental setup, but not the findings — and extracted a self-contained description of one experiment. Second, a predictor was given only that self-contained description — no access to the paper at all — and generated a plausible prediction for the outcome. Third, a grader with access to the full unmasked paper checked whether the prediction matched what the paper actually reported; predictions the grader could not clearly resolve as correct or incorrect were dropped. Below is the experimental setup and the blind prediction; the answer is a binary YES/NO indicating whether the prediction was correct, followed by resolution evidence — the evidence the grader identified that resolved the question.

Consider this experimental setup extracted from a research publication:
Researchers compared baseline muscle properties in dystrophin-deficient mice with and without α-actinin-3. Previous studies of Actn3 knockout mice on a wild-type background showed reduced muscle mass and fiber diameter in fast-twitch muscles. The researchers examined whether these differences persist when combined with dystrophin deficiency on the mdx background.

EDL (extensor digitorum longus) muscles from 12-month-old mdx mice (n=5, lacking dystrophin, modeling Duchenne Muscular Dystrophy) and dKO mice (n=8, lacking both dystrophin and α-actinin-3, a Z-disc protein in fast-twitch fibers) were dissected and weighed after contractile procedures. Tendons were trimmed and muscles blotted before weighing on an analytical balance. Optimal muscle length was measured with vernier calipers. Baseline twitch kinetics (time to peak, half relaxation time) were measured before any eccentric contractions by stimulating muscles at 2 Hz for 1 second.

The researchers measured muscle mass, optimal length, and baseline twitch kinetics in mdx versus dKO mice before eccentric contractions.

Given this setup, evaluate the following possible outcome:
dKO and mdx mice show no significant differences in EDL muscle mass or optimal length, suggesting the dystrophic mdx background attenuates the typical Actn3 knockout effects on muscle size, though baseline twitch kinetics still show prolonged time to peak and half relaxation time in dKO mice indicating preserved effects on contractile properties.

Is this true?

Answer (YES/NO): NO